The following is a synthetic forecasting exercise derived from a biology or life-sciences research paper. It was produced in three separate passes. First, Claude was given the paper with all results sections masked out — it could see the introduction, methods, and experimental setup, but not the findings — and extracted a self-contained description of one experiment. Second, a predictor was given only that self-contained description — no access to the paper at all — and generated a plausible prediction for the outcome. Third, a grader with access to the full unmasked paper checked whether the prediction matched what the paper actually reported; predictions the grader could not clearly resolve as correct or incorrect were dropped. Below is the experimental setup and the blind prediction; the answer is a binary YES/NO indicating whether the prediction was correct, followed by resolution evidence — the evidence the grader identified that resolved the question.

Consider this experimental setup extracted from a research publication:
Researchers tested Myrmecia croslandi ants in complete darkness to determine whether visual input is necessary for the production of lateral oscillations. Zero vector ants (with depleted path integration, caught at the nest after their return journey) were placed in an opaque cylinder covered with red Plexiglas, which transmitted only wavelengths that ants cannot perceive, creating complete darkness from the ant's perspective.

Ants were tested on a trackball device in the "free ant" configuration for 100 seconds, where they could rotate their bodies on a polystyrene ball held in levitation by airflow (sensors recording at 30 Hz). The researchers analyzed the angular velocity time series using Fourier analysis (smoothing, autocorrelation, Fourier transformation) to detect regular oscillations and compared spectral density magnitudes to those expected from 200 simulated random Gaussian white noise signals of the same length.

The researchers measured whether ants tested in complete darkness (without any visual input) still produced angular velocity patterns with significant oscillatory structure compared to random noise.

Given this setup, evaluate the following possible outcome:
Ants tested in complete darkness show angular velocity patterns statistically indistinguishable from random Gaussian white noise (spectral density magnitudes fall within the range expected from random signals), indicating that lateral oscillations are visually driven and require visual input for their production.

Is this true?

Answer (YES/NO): NO